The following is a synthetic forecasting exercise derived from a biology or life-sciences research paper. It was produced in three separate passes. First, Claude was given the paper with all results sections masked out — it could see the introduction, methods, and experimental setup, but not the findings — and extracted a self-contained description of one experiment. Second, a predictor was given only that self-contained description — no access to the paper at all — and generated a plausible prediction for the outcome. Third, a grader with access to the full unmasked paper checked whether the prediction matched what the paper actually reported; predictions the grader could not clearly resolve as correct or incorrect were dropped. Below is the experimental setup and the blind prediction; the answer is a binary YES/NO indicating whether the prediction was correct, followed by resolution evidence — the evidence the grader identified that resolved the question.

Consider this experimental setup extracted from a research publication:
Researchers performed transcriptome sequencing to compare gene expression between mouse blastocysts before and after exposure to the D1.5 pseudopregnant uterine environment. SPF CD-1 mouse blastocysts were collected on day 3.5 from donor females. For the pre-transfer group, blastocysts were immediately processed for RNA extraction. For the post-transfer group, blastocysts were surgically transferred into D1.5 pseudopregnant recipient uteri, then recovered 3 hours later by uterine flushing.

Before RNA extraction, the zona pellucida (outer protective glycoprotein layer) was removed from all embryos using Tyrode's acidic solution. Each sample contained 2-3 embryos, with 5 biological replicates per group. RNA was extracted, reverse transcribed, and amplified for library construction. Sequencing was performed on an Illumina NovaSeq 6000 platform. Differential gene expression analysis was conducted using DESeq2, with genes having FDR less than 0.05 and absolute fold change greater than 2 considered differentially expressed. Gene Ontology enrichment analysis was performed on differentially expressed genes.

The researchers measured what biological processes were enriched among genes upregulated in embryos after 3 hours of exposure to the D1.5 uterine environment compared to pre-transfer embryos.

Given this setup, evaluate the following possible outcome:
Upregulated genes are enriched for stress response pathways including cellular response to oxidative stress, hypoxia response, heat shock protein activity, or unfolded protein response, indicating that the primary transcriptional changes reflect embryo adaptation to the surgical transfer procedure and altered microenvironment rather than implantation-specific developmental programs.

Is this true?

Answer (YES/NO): NO